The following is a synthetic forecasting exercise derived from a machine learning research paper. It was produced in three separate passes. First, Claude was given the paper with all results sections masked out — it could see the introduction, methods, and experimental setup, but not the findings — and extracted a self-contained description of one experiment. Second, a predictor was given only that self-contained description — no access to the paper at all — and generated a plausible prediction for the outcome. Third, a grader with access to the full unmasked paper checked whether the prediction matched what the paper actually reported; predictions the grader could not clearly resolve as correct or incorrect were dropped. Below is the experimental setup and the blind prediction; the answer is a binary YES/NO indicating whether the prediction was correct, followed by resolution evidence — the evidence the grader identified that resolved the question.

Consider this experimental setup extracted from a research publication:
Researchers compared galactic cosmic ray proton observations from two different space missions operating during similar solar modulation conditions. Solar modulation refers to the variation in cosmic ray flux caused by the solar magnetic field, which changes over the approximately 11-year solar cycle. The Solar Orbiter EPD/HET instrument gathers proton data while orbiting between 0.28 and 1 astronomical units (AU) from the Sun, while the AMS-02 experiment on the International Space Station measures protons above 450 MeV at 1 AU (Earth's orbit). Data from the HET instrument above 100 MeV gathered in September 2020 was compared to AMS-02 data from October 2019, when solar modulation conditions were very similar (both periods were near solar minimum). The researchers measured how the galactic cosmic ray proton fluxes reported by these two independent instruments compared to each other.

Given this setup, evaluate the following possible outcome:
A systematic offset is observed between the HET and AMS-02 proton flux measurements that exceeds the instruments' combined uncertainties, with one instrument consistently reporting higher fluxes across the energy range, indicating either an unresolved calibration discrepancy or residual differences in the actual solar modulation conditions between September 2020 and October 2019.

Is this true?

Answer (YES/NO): YES